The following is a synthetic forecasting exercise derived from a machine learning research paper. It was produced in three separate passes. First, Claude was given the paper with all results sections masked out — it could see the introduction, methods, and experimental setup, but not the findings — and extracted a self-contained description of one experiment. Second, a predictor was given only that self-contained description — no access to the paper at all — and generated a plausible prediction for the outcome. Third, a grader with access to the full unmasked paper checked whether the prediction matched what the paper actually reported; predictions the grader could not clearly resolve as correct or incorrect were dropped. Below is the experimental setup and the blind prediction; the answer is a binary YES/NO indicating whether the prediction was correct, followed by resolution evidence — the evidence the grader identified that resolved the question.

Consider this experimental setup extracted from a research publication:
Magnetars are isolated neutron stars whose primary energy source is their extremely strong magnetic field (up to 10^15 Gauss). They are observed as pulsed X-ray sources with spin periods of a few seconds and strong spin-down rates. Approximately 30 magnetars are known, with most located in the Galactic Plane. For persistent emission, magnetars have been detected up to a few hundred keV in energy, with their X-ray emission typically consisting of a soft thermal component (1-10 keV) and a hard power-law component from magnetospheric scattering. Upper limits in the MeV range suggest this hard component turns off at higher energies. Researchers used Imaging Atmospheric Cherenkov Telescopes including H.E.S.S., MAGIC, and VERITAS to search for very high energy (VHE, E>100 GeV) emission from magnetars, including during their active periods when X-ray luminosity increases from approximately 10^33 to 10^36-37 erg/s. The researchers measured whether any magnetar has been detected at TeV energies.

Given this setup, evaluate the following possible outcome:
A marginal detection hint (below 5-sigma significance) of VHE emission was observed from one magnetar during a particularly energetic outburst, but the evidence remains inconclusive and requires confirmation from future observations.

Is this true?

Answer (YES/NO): NO